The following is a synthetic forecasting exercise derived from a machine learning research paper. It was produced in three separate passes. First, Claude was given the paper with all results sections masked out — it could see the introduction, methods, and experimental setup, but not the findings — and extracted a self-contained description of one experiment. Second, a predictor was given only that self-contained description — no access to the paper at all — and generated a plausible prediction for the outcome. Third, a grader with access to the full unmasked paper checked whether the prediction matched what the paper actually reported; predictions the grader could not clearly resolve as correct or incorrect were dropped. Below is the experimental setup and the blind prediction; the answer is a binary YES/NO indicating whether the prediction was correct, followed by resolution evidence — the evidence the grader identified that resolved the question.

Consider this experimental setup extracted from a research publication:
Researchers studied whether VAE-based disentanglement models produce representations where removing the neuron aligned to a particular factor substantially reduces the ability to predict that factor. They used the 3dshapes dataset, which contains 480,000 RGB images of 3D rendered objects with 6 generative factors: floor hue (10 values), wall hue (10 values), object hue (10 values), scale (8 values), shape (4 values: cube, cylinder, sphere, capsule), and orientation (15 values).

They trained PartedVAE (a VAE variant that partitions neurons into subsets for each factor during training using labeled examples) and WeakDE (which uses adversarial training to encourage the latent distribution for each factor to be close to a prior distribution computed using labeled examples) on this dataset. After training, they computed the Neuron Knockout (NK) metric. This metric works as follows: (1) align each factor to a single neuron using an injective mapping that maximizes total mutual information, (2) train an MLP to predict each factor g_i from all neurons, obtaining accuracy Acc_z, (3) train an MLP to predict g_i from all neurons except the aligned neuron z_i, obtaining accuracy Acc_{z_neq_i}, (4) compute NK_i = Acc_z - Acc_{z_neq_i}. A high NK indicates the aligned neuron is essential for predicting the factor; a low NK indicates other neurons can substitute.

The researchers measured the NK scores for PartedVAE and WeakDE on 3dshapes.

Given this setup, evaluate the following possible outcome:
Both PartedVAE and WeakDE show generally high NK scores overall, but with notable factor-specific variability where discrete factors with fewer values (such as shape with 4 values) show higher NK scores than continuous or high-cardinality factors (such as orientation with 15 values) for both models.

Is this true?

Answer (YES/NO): NO